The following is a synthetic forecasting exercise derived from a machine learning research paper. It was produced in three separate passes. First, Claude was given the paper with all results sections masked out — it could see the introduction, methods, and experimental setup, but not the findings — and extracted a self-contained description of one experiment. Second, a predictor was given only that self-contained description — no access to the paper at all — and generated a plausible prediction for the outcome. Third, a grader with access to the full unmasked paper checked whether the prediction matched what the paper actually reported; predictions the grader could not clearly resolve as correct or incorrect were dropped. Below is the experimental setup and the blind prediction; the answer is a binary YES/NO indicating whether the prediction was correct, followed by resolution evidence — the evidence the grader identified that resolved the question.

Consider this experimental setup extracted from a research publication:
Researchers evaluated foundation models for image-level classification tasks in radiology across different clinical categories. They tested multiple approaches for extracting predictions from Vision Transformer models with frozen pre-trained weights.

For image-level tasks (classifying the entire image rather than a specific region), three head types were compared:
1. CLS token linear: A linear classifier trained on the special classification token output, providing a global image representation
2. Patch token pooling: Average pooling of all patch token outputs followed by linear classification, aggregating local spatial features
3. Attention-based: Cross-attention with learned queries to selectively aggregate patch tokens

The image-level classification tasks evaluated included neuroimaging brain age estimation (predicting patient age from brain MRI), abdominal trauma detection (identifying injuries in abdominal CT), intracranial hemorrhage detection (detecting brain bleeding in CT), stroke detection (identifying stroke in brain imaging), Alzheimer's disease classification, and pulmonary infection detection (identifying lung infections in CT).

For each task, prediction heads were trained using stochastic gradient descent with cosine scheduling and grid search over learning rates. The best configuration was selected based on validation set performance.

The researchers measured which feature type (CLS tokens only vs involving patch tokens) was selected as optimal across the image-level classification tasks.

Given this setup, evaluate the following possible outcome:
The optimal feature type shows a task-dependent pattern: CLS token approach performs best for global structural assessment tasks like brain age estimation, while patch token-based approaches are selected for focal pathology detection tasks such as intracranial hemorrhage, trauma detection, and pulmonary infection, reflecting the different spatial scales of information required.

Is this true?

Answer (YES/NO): NO